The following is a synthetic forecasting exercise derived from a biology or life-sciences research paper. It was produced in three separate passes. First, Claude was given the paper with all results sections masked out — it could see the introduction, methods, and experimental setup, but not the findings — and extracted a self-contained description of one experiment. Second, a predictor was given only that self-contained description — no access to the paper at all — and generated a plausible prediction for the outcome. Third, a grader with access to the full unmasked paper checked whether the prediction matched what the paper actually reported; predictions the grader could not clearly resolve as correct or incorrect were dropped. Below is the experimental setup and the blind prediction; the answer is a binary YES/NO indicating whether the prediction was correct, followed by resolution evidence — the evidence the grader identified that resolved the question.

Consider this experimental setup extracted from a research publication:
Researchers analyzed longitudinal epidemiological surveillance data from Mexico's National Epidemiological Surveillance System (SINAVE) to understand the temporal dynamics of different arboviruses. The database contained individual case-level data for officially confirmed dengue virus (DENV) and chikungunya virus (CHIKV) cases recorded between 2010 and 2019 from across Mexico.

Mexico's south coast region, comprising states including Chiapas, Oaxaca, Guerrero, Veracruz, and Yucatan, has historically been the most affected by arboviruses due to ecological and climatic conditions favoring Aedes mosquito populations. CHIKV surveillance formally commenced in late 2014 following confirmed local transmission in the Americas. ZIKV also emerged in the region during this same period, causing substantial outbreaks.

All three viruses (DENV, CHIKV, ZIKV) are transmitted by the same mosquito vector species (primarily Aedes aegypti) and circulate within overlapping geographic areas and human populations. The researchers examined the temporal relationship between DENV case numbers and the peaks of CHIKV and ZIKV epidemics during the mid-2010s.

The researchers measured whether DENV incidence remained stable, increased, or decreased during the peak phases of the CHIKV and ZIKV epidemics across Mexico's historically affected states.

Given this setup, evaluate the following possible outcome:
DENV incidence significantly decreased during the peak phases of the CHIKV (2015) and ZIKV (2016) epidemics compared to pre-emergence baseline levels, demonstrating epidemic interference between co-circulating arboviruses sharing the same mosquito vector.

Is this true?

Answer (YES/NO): NO